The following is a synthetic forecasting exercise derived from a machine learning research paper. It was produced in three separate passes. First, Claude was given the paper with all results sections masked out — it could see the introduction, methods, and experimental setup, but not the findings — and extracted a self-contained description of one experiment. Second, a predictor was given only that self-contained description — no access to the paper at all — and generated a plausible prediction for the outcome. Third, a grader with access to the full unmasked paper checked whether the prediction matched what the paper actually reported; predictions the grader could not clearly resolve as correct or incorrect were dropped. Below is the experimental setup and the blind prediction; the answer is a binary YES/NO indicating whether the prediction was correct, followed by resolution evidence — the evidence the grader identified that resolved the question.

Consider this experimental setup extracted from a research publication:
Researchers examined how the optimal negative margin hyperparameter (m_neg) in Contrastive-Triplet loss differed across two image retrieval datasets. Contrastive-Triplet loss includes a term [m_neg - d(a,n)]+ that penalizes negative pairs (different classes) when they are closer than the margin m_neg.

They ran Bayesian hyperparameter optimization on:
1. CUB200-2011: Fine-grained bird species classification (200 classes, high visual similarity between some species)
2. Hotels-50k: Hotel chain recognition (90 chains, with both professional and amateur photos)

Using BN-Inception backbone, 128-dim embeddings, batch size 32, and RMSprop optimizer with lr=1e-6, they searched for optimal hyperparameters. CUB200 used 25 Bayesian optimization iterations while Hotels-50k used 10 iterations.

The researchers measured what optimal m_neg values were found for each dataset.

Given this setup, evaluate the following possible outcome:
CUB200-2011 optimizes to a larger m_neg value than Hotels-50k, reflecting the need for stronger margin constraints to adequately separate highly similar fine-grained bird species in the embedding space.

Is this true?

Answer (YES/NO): NO